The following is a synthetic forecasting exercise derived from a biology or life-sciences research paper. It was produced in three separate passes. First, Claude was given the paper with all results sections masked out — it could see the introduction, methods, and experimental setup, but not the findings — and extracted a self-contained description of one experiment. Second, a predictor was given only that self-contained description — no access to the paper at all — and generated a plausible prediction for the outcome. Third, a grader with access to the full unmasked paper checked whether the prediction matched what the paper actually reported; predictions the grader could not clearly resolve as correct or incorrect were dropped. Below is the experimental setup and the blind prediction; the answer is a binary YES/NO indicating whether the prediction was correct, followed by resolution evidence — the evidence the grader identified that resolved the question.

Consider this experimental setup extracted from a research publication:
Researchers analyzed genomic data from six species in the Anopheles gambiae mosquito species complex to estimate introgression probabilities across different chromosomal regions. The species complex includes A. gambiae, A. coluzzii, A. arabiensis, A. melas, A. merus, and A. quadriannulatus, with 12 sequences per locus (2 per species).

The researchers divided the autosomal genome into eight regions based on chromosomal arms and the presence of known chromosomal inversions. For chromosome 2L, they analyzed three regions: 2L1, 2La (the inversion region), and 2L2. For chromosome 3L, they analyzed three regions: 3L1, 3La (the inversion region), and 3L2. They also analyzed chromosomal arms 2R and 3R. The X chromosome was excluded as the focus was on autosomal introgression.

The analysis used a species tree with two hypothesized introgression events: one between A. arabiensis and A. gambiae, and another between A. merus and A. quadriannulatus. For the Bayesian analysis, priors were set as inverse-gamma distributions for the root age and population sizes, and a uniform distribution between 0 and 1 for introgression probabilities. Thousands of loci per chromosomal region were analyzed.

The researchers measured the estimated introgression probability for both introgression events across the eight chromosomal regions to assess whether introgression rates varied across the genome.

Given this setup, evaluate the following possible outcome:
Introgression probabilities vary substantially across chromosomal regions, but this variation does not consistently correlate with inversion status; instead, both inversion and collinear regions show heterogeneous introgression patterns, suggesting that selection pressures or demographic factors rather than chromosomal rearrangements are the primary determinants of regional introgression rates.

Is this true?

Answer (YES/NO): YES